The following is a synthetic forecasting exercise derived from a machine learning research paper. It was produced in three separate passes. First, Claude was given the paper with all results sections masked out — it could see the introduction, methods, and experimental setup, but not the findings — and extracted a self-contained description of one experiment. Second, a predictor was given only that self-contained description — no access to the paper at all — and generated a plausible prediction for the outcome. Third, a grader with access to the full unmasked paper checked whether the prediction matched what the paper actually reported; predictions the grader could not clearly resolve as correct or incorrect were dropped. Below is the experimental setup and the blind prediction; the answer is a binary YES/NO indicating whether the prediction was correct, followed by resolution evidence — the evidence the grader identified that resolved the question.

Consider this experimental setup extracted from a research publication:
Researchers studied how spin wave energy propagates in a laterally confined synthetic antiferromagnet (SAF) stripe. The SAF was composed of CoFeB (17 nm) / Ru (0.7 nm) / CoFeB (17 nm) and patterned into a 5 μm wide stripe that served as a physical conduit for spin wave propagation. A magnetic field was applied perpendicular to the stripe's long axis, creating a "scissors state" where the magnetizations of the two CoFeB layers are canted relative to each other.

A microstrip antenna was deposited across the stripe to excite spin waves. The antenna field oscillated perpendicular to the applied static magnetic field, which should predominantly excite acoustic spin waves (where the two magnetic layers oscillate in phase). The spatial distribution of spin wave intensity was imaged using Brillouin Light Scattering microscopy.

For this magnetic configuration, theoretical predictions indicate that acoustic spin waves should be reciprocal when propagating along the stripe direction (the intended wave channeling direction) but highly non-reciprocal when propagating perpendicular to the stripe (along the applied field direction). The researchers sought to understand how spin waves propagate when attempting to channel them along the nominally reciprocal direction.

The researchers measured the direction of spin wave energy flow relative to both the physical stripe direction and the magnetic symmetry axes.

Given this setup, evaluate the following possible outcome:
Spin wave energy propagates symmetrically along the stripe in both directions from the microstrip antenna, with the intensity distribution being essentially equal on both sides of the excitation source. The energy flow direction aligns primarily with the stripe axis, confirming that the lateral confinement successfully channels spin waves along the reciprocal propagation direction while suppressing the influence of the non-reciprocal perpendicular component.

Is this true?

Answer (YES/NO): NO